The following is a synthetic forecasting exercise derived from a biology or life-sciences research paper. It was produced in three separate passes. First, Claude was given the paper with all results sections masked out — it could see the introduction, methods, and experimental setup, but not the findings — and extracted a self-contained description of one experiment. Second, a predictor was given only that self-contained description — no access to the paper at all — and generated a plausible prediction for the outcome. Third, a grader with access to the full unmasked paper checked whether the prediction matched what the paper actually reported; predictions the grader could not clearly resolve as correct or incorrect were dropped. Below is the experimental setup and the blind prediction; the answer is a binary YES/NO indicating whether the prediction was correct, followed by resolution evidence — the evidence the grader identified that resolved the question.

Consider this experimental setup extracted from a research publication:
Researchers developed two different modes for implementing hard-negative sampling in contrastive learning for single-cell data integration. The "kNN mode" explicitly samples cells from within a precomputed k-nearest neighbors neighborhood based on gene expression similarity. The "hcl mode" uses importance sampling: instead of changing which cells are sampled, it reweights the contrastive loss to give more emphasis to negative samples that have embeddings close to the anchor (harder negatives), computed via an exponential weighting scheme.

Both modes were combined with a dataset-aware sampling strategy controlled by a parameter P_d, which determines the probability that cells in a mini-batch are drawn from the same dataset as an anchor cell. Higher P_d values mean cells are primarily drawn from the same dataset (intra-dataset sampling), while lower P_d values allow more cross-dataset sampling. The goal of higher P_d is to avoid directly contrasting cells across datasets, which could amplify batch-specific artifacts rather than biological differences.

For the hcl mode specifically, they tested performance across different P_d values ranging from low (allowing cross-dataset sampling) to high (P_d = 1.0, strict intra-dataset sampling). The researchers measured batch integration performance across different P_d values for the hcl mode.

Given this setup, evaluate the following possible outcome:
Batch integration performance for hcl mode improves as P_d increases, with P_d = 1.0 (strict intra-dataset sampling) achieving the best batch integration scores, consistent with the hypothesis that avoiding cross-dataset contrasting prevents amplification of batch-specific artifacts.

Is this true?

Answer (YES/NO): YES